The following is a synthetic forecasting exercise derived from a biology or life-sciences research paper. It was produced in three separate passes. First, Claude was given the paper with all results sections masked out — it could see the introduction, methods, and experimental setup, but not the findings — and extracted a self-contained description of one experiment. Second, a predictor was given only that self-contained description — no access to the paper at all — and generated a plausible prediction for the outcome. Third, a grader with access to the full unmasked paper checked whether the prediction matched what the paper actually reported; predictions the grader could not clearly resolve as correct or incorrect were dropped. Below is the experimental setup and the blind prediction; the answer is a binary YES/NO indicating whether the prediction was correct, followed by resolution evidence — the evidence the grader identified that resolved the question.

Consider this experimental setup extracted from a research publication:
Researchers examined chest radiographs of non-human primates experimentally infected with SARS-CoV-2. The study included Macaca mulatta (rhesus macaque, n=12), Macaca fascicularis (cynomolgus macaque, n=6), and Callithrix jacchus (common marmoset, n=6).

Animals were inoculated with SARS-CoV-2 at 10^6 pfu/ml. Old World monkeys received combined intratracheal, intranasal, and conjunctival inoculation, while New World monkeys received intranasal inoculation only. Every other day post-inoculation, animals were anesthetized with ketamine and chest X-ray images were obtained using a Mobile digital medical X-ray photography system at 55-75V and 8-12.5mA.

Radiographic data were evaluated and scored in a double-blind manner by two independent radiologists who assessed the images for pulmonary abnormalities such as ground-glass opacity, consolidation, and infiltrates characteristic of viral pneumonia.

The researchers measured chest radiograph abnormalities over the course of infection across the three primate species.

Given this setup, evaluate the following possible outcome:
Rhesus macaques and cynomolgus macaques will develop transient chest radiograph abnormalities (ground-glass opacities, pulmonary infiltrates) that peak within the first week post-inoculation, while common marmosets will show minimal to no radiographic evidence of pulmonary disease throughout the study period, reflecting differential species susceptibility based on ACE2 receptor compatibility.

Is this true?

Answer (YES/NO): NO